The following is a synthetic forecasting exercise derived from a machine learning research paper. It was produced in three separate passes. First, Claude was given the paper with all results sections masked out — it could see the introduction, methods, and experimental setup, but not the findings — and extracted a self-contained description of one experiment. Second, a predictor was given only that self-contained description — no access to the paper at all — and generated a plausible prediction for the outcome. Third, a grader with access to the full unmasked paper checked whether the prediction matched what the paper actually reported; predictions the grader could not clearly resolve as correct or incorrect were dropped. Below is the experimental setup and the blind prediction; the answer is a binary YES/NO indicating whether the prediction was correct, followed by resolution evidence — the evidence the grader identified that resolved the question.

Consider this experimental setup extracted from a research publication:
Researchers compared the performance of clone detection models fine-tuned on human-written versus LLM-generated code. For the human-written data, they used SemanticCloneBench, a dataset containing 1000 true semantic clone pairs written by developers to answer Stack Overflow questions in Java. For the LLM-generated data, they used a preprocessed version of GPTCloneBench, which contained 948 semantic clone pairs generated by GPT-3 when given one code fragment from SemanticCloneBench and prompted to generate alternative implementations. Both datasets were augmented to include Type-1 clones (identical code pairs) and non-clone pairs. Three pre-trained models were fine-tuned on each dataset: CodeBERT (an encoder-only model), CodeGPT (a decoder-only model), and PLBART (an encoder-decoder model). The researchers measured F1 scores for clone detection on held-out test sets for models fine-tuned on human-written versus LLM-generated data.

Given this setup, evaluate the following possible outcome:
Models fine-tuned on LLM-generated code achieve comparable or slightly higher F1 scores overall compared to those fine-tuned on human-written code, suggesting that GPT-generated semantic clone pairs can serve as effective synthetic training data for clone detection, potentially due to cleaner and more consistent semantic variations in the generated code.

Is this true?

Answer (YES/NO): NO